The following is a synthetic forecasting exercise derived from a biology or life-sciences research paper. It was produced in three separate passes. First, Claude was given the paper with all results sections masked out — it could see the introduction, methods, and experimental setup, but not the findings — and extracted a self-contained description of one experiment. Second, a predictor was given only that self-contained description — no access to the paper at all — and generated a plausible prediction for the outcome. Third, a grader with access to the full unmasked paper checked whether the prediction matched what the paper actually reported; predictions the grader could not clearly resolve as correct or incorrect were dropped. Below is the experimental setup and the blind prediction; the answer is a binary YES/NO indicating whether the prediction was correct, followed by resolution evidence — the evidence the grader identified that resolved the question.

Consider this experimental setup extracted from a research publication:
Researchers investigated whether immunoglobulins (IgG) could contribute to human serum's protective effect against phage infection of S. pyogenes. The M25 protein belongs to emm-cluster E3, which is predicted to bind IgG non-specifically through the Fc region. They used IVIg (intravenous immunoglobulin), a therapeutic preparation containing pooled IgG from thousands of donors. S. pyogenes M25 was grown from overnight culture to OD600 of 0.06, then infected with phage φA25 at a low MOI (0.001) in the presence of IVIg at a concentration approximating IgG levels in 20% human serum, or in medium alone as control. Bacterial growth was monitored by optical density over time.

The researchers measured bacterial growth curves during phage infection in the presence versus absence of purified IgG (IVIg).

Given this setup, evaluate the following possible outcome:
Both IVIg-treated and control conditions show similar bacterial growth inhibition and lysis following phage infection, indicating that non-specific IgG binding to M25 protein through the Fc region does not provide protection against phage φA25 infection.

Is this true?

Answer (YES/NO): NO